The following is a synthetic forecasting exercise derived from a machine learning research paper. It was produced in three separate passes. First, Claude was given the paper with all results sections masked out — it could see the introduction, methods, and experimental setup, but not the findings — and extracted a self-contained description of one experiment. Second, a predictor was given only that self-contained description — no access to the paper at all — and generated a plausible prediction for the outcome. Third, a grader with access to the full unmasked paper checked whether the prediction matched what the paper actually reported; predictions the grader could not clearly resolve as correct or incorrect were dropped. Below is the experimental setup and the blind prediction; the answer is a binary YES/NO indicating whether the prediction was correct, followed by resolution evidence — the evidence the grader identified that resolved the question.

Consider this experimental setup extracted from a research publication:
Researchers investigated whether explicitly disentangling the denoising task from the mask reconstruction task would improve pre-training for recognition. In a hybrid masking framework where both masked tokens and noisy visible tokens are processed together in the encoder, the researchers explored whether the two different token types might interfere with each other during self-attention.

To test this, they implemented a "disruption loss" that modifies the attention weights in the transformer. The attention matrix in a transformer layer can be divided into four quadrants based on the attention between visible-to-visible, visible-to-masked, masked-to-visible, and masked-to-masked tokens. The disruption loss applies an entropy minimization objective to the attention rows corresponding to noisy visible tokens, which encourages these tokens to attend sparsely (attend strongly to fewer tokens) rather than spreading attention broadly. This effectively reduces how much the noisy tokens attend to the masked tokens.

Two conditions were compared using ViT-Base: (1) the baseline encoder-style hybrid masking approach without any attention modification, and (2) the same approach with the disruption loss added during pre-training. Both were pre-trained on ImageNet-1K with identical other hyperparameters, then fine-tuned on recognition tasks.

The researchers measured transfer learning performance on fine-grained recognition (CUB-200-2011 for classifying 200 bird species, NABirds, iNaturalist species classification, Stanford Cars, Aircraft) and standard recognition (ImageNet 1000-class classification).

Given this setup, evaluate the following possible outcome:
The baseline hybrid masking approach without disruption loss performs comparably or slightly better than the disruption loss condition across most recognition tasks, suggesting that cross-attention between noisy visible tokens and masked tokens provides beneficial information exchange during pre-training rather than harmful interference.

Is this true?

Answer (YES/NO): NO